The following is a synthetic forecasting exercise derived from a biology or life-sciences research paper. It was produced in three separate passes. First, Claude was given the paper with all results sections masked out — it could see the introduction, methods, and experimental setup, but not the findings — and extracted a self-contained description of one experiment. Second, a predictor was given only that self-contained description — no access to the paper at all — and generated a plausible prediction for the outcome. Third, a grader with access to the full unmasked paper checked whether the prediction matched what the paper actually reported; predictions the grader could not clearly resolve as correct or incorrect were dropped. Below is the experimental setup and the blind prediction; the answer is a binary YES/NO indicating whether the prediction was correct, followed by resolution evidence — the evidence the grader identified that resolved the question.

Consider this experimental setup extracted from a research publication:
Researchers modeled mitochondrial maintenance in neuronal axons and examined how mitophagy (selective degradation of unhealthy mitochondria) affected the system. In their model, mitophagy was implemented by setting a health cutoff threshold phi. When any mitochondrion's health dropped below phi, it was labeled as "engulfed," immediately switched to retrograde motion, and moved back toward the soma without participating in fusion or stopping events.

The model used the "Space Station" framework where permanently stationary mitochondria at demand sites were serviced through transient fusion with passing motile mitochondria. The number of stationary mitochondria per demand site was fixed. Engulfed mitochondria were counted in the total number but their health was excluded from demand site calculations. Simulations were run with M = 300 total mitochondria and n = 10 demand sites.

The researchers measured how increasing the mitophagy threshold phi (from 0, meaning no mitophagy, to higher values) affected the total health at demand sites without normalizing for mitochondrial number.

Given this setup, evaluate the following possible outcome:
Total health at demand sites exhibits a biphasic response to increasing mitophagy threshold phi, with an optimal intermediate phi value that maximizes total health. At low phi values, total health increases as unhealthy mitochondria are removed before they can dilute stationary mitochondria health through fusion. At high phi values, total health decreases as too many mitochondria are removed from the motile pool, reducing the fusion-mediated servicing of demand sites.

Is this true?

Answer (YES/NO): YES